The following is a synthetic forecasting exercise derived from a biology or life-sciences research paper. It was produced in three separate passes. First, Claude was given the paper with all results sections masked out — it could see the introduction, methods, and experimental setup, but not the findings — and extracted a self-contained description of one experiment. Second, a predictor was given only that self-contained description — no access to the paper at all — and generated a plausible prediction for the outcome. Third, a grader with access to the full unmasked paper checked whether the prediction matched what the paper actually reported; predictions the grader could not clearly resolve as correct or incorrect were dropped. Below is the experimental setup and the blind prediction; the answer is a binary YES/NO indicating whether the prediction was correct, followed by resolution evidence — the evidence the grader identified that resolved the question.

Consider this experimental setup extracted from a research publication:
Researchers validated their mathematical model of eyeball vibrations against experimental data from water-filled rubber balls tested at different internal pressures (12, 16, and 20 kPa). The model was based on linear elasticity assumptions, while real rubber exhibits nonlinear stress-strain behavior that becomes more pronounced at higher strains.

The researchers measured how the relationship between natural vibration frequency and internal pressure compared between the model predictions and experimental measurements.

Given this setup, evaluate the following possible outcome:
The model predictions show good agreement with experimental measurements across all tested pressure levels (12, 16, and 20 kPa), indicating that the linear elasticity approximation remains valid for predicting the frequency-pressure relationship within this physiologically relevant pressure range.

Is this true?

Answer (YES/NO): NO